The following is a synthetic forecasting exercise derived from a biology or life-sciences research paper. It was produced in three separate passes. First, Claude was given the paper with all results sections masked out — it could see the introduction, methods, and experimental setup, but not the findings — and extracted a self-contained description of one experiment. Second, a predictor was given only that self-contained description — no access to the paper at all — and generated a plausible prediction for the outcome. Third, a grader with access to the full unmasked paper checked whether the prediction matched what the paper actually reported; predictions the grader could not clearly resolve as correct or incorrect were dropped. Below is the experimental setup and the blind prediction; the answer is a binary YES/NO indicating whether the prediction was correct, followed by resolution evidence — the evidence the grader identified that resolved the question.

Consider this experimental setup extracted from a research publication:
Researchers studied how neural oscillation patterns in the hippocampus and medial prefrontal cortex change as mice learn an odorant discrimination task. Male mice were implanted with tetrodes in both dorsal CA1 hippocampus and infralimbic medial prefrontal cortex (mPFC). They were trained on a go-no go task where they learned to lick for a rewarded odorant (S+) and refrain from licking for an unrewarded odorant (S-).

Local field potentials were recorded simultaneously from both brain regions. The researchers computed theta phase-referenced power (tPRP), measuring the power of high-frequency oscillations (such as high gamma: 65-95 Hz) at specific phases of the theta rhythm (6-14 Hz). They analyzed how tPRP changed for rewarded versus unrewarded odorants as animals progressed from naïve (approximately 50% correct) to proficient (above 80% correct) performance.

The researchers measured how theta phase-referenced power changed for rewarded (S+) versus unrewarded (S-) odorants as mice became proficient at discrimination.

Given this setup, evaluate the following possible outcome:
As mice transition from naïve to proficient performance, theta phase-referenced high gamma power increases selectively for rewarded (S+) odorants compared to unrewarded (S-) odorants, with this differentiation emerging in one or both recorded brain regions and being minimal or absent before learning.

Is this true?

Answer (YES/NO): NO